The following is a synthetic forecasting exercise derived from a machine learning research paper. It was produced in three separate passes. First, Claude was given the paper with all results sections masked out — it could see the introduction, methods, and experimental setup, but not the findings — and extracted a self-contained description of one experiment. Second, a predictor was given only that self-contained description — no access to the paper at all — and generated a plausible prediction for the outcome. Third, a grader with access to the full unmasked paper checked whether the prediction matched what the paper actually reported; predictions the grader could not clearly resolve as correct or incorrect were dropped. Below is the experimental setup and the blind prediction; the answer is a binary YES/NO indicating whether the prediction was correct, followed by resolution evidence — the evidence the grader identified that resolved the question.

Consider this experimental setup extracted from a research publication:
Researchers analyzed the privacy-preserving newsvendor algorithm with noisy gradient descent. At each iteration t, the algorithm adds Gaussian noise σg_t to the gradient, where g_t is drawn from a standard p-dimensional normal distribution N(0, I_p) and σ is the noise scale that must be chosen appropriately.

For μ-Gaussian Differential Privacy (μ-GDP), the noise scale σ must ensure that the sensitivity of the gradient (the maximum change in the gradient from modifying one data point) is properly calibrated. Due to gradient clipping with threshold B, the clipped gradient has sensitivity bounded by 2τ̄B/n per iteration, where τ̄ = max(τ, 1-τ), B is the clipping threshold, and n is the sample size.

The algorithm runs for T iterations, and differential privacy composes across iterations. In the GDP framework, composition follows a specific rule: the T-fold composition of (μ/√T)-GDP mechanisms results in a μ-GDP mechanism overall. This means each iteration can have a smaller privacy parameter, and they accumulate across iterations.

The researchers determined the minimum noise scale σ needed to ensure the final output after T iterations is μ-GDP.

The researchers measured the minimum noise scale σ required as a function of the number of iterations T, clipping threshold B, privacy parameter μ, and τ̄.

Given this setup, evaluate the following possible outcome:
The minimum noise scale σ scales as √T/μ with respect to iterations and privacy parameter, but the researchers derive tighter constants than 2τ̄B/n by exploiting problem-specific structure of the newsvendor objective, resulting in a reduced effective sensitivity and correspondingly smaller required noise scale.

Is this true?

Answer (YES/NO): NO